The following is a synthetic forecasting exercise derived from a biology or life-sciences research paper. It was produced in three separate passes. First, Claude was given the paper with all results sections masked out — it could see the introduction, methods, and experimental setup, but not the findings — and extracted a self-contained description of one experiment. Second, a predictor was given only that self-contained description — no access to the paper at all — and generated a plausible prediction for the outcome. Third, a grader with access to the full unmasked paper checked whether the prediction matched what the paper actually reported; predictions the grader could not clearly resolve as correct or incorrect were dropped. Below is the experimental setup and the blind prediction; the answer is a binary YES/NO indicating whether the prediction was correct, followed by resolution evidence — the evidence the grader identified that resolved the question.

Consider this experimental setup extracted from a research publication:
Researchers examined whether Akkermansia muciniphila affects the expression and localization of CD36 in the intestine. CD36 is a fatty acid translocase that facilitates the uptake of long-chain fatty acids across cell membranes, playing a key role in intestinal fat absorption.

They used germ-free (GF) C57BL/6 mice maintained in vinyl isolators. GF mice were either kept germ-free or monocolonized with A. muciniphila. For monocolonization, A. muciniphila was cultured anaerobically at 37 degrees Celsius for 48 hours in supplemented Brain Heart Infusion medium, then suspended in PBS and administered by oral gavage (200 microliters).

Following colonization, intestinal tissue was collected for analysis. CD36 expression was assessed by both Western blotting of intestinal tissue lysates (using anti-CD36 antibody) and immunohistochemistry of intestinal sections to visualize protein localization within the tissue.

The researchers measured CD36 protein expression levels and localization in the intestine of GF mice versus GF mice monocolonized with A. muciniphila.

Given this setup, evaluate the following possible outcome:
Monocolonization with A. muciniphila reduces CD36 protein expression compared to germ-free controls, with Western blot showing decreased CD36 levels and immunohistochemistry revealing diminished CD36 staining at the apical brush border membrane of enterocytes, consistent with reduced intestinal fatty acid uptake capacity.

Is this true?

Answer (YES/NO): NO